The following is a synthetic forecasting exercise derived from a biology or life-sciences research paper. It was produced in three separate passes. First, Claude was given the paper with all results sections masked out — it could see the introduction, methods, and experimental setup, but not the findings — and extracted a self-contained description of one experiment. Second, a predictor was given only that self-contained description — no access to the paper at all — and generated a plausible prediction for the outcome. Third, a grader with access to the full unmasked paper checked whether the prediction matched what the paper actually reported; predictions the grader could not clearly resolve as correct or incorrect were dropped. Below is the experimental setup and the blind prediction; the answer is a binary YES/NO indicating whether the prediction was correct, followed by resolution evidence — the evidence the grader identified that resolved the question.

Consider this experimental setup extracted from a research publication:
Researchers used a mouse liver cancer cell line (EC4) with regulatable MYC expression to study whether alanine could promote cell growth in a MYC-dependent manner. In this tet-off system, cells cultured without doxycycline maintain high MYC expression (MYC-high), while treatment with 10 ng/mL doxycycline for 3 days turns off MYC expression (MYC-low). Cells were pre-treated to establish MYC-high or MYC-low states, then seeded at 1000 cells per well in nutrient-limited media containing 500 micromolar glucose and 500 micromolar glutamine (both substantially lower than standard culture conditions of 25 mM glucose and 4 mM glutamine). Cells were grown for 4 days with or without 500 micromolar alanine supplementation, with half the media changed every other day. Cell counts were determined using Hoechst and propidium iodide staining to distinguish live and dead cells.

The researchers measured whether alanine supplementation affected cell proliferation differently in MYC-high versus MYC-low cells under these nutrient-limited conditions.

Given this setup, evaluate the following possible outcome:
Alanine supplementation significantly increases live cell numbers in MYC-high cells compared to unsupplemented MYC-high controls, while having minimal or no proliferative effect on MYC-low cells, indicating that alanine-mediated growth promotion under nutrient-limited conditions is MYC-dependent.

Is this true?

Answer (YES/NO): YES